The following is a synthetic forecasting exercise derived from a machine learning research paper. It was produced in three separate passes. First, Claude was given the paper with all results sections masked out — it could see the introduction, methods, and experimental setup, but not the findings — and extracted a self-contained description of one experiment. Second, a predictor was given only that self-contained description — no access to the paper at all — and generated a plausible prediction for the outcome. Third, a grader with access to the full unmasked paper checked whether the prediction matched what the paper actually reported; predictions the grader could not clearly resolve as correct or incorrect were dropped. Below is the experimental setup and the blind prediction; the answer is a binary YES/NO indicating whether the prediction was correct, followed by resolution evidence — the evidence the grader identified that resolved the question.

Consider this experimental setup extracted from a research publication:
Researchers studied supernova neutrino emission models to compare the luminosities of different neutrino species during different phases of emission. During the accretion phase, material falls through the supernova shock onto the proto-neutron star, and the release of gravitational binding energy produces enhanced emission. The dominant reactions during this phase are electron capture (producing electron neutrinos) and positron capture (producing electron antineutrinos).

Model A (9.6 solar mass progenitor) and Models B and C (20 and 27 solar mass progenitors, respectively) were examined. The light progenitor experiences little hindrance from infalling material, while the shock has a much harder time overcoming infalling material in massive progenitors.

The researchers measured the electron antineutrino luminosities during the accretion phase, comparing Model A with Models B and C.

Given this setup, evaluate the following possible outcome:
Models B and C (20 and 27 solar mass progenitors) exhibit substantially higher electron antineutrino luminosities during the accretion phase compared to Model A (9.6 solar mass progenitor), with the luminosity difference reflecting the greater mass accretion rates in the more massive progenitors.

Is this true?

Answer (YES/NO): YES